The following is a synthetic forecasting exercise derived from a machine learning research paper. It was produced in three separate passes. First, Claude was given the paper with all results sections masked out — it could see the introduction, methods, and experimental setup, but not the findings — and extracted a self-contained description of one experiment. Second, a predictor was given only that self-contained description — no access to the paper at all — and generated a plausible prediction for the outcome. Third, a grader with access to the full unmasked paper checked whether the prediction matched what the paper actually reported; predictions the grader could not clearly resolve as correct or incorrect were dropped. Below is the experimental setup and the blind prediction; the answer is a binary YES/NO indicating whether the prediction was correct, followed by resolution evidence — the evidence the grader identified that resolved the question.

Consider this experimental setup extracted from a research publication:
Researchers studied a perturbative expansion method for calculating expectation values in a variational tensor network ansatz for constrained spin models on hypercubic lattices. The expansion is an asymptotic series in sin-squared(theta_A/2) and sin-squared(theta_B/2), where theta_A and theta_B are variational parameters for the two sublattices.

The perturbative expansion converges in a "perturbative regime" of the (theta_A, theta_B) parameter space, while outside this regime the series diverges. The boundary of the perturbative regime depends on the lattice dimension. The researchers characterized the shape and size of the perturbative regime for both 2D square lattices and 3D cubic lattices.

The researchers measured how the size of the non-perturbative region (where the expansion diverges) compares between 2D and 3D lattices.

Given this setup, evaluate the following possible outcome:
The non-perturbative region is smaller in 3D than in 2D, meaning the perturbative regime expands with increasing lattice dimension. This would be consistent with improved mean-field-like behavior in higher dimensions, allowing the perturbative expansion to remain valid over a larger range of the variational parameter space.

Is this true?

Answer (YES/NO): NO